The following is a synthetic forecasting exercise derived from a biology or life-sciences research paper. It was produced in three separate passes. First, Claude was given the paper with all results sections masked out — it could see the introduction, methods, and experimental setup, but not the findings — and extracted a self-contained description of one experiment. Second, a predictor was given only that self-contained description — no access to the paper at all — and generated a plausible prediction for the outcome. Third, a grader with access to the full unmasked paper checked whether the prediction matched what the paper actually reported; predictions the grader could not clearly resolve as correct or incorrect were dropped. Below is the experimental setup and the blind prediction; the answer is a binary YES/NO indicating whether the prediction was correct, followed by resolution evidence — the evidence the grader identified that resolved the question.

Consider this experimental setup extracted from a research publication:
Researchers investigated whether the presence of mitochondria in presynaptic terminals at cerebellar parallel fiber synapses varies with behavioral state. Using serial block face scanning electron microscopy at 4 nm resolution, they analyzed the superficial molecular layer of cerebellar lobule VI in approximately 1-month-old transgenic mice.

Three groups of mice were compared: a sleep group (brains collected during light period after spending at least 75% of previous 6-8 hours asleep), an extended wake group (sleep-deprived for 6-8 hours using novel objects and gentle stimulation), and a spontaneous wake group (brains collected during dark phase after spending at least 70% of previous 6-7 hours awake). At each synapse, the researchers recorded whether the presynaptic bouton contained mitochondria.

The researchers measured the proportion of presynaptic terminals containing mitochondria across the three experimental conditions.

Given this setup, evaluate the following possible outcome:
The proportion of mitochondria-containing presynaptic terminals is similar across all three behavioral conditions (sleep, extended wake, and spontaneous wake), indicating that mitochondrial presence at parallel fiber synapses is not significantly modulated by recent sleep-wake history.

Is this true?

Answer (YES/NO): YES